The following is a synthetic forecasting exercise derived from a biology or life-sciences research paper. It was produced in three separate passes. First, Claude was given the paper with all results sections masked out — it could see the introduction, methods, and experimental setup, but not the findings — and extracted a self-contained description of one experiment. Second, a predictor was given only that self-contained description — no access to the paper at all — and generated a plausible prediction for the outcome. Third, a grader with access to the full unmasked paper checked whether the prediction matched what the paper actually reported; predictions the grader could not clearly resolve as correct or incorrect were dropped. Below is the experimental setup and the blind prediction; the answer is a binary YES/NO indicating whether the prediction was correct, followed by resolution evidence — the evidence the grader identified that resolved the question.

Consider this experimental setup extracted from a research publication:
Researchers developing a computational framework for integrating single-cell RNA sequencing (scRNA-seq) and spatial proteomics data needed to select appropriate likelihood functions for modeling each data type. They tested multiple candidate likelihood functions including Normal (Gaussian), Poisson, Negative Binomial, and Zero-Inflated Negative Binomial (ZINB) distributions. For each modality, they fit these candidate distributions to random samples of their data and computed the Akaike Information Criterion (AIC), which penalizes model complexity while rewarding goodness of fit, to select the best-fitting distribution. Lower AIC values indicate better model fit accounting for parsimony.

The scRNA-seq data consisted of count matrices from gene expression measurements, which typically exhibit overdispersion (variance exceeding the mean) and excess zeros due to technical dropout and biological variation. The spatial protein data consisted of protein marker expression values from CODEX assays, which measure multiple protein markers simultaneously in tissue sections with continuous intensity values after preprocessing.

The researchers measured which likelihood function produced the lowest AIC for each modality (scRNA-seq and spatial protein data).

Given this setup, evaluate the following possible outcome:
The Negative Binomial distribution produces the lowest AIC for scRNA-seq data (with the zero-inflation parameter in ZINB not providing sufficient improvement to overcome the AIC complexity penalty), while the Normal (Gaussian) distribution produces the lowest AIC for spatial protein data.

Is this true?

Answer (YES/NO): NO